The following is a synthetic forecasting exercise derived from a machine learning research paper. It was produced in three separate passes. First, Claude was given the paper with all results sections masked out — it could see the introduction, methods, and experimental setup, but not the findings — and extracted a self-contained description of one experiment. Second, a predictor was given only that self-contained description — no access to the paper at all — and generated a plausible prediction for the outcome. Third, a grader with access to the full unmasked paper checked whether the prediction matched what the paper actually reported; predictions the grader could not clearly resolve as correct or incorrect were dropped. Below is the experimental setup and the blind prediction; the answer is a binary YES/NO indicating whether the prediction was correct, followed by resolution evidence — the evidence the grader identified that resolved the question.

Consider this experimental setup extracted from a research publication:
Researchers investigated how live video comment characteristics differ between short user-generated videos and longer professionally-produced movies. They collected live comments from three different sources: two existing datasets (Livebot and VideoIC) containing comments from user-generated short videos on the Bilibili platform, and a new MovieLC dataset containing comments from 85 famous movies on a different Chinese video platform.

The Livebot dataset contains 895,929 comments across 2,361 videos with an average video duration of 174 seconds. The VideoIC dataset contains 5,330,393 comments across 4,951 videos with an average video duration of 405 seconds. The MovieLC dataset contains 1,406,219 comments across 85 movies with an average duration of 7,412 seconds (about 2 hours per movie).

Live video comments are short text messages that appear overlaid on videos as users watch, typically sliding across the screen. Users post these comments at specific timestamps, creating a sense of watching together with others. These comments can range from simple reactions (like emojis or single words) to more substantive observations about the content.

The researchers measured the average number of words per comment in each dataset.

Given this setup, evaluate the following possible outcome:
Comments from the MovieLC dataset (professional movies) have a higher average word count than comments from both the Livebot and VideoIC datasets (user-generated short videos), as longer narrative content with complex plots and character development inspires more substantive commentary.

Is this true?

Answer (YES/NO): YES